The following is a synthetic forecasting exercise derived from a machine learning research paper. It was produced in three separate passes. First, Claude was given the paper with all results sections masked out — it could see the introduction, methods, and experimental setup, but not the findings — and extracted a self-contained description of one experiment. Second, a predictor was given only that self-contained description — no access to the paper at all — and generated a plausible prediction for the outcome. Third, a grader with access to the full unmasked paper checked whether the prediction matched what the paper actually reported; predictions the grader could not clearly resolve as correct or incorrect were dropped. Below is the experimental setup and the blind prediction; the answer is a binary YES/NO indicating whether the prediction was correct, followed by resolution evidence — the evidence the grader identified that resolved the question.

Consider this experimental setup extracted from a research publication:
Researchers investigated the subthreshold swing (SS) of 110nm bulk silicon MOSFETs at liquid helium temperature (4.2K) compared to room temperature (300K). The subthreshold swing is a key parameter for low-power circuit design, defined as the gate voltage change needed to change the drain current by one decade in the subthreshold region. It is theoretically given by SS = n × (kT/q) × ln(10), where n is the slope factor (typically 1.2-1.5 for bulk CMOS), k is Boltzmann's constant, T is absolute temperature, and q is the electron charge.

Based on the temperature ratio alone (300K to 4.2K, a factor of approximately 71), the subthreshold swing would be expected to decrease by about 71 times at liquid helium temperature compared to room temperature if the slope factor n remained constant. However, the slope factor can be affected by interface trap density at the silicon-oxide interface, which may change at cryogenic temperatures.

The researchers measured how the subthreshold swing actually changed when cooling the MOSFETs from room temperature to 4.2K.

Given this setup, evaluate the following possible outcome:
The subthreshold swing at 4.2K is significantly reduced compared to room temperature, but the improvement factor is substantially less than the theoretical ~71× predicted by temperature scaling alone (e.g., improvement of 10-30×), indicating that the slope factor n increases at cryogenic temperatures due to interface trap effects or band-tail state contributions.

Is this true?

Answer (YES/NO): NO